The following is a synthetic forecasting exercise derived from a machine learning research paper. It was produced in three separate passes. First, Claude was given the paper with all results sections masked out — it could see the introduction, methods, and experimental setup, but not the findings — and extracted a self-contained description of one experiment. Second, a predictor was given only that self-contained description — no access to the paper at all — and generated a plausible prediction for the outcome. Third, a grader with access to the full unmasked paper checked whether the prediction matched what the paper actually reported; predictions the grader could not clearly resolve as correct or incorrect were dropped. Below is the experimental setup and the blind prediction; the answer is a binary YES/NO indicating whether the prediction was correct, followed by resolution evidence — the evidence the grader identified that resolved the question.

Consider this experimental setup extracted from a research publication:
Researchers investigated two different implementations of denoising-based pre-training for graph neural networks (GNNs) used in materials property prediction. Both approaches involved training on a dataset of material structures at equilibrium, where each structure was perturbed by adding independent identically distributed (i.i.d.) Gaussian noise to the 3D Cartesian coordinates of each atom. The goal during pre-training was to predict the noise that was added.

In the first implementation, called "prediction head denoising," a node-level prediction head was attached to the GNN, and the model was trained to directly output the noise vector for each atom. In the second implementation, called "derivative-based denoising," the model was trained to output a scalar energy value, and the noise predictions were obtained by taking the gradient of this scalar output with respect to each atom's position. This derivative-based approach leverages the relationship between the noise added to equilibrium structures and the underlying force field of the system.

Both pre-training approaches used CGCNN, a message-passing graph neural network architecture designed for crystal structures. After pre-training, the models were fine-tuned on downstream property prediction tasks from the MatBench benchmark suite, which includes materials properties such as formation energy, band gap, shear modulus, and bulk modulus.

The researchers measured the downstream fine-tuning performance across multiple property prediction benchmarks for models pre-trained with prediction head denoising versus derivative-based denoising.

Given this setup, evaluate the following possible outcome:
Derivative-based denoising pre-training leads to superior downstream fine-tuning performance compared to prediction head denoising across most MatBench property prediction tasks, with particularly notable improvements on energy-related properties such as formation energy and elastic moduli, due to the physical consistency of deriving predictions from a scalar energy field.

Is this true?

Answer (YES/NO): NO